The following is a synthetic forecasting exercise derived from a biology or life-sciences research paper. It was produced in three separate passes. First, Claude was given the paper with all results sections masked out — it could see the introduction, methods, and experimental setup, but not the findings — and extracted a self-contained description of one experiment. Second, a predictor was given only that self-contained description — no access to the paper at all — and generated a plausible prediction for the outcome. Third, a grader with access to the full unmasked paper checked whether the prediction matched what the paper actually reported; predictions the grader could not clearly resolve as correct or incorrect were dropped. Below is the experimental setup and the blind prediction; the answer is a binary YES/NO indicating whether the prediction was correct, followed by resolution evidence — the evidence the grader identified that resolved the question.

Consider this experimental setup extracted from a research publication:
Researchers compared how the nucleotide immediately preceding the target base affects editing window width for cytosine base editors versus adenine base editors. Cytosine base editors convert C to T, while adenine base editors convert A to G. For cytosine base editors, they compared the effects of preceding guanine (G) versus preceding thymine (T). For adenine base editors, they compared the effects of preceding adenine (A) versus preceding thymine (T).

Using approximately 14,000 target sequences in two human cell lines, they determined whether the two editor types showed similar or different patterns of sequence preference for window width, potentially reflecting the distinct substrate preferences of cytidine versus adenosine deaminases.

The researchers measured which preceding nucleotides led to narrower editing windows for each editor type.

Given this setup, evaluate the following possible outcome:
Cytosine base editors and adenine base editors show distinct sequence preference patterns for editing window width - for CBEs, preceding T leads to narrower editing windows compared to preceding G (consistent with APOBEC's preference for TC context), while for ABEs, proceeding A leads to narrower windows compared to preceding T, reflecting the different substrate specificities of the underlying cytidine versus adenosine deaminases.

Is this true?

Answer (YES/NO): NO